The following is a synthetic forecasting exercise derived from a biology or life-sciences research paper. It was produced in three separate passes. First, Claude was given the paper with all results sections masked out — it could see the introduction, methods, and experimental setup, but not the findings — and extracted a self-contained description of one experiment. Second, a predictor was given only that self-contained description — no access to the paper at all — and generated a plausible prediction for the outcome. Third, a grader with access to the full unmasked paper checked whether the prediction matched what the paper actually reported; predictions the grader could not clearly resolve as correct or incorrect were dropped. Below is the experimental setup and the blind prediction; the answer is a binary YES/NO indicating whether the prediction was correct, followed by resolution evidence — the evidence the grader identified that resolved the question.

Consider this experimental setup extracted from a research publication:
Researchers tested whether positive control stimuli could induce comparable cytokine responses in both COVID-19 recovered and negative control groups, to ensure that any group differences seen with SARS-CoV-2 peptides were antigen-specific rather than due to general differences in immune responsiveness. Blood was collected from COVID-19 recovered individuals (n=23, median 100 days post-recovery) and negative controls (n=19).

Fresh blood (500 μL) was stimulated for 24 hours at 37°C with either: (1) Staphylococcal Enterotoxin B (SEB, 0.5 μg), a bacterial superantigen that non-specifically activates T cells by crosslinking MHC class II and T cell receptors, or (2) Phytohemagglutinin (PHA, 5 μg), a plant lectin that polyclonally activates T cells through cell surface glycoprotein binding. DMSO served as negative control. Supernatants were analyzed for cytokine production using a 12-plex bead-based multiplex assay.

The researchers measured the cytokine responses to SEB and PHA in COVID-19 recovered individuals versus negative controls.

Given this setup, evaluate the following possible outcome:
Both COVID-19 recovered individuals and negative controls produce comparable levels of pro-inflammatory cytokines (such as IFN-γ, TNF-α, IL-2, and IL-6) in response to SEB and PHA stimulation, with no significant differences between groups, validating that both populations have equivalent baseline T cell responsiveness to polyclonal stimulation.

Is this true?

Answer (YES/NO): YES